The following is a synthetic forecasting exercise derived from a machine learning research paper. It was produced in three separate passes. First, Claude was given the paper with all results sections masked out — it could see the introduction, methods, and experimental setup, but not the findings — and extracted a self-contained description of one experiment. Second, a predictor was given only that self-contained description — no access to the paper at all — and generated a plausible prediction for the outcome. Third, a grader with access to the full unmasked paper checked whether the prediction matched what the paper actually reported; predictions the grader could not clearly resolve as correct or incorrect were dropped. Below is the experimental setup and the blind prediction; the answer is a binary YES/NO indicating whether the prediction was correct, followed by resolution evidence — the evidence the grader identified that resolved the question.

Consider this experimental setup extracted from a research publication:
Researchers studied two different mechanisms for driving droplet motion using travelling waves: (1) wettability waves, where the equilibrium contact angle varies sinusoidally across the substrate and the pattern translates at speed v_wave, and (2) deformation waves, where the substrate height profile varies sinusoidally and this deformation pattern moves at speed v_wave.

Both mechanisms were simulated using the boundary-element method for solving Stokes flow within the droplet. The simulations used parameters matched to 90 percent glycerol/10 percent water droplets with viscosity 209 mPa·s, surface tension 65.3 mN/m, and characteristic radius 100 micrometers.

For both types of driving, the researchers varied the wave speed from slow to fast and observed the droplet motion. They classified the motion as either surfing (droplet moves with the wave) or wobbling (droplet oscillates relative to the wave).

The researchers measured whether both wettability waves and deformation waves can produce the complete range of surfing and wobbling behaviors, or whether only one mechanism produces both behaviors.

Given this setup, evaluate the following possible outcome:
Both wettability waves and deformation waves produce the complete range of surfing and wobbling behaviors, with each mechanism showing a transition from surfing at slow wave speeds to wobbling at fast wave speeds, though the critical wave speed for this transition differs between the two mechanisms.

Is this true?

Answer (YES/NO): YES